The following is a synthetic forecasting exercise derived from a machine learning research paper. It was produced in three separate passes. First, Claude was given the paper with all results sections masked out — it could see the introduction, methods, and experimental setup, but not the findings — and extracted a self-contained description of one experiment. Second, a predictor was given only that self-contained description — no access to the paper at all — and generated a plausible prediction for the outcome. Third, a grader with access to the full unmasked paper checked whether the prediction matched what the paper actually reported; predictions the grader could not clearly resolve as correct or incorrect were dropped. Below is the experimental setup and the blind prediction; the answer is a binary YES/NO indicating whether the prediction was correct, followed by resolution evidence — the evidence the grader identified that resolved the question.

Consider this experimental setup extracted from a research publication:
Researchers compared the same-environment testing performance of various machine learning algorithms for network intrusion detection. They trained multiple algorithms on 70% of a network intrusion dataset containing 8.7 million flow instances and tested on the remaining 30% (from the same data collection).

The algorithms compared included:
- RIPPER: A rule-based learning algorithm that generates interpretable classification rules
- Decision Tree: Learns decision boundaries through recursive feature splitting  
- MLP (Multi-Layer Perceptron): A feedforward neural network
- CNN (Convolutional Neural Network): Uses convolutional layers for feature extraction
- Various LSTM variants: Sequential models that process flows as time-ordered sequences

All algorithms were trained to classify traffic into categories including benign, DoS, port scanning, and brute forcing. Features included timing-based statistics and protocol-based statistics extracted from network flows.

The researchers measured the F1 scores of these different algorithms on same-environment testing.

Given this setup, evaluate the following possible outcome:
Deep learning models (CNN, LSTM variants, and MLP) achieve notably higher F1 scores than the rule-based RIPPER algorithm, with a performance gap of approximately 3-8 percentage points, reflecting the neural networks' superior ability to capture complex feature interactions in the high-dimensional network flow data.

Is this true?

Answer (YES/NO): NO